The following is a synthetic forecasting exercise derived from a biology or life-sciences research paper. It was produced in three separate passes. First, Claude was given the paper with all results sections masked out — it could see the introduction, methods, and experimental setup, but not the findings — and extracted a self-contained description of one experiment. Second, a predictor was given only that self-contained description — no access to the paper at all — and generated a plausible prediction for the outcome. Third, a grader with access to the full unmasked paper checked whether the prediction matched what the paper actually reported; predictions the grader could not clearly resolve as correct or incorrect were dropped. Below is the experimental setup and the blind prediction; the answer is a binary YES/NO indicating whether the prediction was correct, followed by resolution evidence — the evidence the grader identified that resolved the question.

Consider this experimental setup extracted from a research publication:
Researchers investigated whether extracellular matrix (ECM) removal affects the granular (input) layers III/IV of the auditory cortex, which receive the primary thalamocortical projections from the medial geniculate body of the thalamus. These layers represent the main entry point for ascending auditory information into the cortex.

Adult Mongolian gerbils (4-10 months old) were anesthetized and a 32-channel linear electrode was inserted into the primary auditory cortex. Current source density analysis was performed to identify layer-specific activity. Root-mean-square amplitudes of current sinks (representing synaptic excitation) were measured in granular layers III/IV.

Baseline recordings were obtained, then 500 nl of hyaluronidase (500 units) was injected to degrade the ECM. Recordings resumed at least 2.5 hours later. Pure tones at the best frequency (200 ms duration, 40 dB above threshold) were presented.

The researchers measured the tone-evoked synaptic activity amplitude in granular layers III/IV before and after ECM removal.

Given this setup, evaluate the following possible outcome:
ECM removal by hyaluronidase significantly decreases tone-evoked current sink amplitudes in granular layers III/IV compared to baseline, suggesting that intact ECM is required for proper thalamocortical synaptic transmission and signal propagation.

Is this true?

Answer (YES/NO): NO